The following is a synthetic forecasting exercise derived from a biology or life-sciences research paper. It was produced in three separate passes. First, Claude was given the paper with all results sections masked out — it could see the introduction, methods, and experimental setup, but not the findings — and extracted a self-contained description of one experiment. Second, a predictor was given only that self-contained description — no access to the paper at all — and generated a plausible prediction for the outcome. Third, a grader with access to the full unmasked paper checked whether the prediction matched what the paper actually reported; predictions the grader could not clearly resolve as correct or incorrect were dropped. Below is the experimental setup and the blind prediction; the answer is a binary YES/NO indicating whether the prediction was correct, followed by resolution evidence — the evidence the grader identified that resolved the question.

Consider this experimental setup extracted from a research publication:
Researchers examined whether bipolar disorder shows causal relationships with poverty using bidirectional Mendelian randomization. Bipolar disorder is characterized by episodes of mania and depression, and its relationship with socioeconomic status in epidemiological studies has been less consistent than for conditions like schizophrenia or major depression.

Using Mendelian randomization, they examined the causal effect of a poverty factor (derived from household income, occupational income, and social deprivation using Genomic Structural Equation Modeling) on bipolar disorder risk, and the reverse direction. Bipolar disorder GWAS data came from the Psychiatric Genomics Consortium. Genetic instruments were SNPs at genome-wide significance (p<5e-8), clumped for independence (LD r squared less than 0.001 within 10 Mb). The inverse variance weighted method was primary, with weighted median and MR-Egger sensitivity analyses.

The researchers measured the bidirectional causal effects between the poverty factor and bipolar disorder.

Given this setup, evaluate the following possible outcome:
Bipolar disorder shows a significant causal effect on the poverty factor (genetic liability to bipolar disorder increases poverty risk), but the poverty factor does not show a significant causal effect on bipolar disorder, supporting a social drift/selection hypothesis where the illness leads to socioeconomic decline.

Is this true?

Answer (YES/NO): NO